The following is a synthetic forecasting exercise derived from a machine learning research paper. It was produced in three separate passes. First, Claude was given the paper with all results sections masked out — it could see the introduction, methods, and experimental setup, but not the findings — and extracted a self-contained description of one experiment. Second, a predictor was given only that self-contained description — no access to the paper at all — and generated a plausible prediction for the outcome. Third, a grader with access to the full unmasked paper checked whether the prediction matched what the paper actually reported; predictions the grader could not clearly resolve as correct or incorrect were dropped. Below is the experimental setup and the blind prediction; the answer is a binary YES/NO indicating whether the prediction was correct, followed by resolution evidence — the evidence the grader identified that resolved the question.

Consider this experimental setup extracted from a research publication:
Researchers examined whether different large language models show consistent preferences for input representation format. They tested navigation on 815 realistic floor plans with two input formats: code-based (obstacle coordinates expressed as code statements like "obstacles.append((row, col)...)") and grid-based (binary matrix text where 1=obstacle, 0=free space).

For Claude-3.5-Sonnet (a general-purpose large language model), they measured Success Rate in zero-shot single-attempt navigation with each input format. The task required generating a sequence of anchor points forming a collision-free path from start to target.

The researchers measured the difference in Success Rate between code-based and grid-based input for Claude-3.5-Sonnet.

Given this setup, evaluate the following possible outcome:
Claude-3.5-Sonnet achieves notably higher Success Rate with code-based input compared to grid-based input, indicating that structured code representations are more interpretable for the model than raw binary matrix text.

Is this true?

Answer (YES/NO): YES